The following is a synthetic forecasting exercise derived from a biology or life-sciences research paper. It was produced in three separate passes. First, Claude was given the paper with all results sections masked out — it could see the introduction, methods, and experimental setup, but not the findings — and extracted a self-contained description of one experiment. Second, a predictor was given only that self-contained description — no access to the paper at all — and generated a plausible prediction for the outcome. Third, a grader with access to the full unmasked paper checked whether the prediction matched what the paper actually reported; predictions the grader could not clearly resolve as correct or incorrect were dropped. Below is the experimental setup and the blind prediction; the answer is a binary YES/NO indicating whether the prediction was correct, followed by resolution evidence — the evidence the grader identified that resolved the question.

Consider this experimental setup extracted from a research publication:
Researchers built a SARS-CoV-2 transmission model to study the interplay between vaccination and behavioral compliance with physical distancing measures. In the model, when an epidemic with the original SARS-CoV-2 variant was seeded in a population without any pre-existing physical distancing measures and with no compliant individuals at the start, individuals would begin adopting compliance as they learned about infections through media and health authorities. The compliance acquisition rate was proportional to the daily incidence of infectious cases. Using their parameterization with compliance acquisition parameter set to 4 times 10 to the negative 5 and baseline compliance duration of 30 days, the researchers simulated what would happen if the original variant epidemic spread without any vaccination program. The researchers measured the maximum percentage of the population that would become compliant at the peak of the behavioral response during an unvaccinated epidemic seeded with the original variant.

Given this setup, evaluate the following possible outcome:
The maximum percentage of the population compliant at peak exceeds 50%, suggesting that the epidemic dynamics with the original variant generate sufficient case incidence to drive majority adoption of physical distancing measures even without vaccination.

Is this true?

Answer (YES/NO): YES